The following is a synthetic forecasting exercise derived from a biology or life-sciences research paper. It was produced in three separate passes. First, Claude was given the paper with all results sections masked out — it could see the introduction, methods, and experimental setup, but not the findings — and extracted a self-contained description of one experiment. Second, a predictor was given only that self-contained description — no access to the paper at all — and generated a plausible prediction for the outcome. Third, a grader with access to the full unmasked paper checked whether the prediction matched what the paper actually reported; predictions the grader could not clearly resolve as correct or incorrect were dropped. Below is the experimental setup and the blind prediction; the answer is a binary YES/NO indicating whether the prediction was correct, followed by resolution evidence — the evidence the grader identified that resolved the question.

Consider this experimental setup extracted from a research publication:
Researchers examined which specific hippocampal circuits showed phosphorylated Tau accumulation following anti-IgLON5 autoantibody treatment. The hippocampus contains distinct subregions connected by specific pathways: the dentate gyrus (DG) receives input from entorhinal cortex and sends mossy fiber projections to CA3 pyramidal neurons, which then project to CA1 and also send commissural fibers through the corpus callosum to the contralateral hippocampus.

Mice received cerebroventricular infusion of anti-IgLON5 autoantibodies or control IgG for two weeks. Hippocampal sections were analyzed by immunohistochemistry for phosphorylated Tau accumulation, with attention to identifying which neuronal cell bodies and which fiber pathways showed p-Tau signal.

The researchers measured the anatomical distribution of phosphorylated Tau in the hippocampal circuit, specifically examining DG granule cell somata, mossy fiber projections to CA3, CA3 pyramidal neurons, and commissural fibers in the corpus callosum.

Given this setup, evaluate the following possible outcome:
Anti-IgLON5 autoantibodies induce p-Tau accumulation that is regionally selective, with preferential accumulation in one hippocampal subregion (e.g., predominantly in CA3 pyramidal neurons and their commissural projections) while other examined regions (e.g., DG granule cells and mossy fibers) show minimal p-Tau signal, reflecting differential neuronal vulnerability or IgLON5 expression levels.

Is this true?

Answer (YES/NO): NO